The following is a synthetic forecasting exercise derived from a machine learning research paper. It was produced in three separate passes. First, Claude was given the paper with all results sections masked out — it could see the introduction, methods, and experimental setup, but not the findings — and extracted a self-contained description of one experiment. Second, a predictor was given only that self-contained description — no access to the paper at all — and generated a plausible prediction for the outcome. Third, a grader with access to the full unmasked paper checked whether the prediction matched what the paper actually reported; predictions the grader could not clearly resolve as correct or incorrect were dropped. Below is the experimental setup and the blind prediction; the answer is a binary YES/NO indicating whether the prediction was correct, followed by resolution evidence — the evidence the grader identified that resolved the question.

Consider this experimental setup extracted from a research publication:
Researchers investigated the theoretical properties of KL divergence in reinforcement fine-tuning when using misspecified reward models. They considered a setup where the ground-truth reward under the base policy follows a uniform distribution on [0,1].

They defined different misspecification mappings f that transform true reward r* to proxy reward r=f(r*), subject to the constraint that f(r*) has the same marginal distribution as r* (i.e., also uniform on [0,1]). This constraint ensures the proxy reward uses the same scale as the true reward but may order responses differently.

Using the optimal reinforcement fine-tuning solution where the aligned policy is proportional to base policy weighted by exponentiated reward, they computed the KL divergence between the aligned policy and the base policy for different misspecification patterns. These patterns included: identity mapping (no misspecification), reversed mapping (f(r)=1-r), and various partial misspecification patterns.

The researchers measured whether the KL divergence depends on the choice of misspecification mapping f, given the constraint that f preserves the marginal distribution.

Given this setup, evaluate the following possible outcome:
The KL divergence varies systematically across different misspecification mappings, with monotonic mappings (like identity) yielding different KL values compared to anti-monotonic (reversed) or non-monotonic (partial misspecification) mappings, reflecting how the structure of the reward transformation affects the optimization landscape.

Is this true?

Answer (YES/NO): NO